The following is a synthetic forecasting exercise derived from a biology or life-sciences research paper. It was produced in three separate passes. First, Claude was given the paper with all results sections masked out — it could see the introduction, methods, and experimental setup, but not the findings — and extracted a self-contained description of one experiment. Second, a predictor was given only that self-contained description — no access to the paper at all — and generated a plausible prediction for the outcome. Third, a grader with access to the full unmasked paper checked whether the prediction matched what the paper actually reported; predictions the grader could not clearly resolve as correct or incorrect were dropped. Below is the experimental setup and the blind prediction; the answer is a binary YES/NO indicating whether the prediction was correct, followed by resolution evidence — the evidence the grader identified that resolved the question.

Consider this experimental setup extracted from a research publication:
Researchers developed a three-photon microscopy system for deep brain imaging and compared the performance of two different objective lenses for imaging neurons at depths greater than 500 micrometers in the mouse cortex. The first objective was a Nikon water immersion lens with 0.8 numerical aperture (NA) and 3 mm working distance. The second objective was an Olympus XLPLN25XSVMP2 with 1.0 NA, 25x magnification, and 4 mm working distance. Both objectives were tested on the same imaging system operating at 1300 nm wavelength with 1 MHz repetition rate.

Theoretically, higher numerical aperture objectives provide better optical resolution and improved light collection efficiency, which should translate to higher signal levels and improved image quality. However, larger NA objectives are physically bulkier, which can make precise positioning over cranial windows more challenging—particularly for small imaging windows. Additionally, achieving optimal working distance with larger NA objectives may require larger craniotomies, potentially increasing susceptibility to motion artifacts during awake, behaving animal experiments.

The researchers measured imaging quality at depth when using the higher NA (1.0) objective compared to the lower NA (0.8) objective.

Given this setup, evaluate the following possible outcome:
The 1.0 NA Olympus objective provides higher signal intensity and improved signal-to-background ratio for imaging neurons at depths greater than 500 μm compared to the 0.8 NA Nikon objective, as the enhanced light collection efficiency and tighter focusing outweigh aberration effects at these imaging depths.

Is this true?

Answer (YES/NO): NO